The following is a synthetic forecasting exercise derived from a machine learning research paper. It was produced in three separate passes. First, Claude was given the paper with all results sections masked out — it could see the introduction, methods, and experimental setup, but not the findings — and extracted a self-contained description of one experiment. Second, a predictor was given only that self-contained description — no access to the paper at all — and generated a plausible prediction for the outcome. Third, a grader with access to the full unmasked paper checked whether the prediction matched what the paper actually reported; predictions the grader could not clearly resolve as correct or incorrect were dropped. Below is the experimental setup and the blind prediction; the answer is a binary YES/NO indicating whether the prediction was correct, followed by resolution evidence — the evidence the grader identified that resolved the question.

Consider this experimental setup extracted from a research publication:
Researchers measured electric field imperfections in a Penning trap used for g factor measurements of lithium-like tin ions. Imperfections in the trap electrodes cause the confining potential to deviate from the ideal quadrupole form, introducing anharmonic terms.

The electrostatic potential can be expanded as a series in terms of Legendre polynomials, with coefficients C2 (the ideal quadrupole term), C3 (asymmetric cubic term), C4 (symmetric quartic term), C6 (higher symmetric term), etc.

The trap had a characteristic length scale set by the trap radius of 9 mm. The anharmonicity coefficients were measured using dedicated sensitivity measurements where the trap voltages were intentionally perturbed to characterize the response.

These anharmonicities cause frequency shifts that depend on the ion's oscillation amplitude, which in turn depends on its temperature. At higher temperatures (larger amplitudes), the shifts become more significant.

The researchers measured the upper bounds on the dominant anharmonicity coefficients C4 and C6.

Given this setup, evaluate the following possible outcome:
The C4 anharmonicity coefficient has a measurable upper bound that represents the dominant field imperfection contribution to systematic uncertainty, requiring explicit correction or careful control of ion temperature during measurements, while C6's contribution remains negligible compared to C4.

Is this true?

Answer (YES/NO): NO